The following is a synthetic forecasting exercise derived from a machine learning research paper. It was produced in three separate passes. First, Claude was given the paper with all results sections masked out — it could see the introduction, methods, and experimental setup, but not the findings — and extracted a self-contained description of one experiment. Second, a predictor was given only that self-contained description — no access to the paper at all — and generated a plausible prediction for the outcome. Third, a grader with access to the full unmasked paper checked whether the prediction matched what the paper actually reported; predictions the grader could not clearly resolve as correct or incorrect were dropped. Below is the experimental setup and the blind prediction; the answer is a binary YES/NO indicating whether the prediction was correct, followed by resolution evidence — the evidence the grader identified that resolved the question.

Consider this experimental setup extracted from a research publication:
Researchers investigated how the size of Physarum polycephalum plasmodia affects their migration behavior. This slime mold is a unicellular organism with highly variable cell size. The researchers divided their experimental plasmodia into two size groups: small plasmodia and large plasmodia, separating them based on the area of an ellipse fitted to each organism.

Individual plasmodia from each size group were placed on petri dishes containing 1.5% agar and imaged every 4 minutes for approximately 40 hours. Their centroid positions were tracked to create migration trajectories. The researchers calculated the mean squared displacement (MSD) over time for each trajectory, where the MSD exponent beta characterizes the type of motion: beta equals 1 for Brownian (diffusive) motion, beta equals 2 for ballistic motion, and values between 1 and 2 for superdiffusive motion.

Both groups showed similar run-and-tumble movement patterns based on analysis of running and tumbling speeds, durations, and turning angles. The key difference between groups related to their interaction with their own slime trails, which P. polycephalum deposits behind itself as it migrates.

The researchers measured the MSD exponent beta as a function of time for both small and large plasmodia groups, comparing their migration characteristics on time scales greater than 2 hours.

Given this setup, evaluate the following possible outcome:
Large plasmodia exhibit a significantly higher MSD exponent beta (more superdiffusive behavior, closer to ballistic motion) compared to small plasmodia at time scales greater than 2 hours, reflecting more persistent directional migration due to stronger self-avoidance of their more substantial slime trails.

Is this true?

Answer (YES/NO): YES